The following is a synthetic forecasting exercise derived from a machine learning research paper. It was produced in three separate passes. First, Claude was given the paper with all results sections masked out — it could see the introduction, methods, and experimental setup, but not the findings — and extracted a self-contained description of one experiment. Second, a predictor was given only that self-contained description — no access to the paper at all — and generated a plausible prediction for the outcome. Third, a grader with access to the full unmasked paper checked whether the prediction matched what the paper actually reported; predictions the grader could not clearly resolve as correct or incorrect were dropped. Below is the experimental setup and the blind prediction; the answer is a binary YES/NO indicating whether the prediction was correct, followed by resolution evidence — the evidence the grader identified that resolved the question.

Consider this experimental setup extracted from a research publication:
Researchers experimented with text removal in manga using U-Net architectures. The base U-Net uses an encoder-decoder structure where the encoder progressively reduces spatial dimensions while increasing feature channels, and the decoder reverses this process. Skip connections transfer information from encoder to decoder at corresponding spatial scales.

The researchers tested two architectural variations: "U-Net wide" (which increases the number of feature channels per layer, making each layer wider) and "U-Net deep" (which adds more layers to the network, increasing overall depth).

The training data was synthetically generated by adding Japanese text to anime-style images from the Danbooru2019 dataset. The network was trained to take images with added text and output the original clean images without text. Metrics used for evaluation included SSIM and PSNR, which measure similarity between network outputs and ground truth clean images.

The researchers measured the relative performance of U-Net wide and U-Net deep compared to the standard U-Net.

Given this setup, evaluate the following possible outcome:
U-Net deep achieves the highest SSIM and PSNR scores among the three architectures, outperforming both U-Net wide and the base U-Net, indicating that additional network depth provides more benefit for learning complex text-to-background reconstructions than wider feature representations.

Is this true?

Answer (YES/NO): YES